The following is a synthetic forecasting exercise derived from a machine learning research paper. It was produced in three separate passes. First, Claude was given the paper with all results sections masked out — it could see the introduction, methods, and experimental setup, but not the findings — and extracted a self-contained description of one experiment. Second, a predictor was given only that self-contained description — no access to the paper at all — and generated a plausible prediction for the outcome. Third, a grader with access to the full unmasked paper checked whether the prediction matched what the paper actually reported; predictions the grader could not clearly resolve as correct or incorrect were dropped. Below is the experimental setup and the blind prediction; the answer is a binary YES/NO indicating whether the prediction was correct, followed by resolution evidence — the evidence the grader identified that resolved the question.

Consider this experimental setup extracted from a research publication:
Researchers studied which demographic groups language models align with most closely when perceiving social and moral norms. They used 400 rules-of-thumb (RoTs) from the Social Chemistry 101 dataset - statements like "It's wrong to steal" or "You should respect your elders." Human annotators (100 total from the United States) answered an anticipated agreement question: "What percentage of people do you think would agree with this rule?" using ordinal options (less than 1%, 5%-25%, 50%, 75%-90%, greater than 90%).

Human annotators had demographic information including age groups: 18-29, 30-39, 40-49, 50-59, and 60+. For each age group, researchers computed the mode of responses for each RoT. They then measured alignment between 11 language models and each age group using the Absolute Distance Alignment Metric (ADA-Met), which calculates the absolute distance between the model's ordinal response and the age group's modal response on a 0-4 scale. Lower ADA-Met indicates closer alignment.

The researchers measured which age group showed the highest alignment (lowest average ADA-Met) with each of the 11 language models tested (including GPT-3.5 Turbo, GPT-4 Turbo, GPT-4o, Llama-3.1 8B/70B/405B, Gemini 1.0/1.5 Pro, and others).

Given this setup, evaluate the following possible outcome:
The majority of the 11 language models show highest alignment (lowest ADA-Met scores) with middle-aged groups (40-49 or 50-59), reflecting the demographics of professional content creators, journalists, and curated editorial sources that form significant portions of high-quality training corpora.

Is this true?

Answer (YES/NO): NO